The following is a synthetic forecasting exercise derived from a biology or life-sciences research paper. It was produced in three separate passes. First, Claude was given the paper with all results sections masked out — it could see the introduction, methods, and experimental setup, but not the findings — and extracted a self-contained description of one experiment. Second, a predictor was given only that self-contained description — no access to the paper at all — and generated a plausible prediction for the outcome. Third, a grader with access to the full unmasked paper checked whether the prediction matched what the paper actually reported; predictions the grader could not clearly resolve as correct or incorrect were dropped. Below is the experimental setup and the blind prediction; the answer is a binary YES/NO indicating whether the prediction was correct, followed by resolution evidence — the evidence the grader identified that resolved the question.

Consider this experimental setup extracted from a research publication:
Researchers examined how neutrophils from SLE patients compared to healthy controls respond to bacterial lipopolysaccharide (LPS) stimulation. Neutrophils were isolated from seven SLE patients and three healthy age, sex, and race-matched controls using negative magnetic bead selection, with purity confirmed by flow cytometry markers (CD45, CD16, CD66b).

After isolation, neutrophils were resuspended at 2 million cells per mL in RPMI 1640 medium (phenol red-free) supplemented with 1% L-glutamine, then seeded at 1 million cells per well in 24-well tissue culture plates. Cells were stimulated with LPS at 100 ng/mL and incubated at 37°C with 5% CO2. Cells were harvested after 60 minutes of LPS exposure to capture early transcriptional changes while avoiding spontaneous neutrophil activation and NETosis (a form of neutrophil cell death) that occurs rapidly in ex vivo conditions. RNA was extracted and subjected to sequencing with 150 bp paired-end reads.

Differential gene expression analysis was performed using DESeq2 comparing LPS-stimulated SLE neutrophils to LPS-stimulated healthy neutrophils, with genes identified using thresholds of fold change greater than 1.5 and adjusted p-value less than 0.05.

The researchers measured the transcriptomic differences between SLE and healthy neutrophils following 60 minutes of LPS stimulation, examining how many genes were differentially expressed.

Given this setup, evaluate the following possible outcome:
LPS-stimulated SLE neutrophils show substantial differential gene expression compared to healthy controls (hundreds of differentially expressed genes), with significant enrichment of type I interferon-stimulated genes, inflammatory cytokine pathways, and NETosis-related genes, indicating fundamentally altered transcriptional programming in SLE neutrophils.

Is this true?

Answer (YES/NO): NO